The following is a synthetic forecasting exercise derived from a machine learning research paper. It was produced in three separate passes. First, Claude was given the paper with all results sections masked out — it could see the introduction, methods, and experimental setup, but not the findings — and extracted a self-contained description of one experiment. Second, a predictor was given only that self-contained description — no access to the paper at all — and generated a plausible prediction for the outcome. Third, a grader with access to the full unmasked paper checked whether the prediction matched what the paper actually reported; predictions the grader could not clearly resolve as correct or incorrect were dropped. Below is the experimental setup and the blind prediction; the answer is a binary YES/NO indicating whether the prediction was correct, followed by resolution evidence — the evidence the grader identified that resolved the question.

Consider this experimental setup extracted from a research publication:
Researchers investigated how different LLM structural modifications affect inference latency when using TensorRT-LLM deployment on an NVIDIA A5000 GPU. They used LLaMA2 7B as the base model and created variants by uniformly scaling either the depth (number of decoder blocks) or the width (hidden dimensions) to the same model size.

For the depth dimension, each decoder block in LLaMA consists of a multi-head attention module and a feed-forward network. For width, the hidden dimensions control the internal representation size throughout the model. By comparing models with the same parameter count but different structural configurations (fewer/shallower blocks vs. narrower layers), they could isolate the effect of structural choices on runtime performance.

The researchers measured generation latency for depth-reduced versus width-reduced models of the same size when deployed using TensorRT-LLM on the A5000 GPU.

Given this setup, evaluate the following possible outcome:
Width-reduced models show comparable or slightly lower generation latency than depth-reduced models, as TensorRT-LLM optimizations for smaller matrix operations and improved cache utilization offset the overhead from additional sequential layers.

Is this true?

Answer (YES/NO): YES